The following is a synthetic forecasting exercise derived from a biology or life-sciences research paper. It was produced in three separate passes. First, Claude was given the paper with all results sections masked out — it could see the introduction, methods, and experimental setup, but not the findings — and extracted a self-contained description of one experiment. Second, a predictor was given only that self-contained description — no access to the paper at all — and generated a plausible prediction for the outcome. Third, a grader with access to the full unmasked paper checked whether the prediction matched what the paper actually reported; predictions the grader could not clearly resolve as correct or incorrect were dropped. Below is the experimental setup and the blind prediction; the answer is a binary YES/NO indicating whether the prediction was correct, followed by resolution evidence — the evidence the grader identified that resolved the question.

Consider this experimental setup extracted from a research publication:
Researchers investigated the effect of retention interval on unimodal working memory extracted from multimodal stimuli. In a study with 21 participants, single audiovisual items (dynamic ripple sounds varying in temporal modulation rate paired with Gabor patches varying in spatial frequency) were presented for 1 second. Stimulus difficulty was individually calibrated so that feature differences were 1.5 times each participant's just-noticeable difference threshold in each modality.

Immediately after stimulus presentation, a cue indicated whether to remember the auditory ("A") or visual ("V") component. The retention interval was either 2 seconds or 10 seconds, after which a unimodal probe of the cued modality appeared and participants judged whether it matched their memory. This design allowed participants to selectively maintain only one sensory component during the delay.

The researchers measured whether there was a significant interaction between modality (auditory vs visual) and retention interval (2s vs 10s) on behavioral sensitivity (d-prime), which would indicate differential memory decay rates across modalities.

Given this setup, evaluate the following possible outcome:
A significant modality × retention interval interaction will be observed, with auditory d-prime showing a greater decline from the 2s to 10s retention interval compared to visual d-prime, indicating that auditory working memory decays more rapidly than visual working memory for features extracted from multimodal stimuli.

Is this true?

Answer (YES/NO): YES